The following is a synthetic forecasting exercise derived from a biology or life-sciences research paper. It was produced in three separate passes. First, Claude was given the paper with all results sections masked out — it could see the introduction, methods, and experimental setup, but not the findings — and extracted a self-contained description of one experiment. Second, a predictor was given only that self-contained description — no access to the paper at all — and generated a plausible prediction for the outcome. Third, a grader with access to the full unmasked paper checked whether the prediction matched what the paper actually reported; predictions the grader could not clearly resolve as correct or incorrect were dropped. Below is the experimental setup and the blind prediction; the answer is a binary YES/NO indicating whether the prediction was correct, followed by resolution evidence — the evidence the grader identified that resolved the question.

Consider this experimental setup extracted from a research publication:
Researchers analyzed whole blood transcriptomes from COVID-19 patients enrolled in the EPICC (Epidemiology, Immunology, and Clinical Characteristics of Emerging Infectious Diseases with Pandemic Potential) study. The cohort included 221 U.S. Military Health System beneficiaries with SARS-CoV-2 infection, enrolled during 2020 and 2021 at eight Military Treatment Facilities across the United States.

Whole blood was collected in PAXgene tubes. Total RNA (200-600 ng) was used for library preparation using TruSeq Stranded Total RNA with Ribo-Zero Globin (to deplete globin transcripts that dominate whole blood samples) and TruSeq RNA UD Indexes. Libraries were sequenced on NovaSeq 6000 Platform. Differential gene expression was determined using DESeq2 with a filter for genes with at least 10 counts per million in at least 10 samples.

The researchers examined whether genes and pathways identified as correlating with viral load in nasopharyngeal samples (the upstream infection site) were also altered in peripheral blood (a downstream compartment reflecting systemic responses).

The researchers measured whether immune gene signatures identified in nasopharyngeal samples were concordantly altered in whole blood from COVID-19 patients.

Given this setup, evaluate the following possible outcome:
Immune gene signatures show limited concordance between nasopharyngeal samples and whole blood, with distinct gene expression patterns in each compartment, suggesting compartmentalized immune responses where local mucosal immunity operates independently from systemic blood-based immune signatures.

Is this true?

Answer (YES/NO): NO